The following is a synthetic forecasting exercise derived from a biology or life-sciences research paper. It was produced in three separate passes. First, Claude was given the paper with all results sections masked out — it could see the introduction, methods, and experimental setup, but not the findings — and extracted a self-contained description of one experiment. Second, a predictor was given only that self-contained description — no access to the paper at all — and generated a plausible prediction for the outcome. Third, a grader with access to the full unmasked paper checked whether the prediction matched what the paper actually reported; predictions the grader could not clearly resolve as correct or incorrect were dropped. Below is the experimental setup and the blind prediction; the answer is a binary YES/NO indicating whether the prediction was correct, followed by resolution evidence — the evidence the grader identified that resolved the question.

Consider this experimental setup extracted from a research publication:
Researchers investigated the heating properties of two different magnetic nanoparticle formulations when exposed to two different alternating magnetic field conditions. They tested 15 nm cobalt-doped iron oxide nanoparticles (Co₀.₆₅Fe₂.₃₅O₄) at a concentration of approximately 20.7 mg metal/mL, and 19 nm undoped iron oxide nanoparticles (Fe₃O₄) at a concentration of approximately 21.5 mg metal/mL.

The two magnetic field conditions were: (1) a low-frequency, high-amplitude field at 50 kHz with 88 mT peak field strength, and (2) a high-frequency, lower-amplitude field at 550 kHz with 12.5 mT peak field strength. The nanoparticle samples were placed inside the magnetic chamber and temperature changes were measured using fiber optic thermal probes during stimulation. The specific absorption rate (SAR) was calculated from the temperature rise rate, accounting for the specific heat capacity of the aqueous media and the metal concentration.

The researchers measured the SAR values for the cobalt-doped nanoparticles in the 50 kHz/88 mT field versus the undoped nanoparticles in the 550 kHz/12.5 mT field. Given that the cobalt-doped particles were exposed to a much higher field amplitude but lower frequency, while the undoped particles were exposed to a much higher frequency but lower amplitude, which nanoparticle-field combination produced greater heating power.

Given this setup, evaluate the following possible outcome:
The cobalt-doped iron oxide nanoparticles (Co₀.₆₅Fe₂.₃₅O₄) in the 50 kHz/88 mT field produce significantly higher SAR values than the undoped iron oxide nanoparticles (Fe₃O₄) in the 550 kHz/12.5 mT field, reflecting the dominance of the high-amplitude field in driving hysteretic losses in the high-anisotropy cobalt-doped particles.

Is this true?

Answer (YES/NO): YES